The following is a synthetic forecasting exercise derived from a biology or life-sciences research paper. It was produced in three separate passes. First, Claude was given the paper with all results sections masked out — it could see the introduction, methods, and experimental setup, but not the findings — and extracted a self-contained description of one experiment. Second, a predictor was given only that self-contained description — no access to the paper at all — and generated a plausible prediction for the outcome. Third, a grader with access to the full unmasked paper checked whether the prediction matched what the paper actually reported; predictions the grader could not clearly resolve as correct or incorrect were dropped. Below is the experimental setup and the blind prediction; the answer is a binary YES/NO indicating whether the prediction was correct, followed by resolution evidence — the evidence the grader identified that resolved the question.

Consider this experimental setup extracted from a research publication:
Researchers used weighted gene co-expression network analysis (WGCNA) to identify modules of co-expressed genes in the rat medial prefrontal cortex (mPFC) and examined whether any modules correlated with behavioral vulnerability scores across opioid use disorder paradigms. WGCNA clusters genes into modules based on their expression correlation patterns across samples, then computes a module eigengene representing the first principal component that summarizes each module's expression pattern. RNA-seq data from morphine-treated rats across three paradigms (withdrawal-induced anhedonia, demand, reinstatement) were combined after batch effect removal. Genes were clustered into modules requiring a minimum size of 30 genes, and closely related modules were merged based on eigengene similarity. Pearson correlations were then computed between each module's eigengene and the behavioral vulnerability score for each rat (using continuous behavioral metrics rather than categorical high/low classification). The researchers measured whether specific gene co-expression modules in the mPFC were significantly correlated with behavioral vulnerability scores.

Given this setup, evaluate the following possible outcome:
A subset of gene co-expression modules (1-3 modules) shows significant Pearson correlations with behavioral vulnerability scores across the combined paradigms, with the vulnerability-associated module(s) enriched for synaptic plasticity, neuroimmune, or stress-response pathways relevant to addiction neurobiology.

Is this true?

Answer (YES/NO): NO